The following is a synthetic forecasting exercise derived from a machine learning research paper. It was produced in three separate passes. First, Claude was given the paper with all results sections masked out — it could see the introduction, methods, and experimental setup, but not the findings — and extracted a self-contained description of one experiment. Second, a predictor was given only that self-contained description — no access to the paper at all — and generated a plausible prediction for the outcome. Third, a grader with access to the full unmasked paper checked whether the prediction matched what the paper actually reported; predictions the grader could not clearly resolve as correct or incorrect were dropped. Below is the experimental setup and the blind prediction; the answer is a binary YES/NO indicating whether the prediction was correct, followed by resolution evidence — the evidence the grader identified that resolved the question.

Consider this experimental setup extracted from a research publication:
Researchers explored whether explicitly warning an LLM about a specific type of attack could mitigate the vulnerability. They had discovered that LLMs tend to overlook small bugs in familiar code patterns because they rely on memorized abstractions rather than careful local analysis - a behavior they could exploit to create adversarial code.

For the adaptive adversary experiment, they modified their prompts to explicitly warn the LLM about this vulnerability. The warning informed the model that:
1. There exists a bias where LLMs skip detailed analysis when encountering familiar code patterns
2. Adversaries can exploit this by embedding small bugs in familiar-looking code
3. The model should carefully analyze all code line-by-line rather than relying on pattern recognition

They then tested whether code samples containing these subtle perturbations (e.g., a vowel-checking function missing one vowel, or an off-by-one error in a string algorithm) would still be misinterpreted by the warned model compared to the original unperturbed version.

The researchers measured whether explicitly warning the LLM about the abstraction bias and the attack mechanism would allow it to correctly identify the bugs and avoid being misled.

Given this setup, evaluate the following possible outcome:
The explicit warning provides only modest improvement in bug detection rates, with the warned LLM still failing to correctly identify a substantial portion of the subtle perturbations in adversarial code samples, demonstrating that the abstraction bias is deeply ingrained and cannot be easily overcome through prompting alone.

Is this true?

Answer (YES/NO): YES